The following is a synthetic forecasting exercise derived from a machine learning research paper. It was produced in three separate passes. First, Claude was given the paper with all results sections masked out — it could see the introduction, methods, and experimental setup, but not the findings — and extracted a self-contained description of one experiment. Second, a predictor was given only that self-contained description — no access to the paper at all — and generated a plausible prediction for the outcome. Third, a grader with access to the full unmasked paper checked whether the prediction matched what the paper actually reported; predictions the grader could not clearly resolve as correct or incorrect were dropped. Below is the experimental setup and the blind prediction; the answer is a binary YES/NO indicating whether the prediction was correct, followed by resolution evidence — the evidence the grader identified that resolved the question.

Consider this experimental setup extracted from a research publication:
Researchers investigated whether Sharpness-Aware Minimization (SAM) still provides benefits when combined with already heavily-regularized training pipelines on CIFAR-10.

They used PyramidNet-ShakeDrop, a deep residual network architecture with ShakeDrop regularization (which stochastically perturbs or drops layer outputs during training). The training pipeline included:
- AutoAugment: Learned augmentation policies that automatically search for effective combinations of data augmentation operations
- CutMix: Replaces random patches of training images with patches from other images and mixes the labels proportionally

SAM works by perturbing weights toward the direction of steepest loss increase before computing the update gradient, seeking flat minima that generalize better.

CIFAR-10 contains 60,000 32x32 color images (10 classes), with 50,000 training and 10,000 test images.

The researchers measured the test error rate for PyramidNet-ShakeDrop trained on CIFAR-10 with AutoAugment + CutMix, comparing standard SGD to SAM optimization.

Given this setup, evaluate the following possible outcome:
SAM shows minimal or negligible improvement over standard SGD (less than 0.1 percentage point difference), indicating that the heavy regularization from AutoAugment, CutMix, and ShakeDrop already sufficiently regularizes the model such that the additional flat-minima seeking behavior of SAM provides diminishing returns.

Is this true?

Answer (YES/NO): NO